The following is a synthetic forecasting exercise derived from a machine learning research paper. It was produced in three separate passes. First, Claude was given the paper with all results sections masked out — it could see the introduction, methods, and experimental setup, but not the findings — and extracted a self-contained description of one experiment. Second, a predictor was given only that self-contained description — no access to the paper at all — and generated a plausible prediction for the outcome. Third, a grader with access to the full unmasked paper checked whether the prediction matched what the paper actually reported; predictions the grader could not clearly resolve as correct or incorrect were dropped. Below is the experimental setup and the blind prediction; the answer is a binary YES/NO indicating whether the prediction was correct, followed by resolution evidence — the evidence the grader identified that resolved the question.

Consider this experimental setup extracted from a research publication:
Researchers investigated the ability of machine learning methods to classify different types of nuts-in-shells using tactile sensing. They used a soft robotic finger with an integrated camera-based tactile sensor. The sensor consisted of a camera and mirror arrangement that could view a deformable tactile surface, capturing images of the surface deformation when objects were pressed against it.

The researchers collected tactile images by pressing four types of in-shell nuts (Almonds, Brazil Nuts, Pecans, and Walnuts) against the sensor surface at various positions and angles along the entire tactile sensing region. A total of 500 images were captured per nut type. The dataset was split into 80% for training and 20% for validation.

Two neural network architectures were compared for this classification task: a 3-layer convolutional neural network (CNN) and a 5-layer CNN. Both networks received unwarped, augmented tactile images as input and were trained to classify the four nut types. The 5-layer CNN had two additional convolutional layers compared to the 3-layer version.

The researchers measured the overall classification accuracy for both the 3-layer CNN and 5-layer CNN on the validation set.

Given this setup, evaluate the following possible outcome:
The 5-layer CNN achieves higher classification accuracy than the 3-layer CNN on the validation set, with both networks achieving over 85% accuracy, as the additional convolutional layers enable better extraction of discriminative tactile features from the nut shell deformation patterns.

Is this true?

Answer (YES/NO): NO